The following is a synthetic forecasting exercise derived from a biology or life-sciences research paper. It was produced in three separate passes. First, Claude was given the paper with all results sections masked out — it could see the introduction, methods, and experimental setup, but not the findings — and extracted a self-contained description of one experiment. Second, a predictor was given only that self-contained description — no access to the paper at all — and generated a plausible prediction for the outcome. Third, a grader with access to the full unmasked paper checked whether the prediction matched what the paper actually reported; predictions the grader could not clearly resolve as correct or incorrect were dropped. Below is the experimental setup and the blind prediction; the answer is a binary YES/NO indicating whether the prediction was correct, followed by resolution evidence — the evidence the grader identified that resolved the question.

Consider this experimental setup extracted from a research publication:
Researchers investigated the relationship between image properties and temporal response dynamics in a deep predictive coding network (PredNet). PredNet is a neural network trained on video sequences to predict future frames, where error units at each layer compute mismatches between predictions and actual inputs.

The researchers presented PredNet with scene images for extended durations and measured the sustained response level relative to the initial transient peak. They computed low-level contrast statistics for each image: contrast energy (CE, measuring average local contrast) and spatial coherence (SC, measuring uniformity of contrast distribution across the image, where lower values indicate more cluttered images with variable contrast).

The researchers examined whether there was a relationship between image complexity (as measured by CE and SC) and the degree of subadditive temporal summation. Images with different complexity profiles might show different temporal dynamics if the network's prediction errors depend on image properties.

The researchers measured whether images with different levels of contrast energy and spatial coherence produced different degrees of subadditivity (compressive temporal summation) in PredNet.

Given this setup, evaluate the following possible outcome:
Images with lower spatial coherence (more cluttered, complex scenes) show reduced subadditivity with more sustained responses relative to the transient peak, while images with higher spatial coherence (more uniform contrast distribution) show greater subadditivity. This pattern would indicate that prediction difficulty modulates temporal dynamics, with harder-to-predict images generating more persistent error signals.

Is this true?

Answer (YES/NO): NO